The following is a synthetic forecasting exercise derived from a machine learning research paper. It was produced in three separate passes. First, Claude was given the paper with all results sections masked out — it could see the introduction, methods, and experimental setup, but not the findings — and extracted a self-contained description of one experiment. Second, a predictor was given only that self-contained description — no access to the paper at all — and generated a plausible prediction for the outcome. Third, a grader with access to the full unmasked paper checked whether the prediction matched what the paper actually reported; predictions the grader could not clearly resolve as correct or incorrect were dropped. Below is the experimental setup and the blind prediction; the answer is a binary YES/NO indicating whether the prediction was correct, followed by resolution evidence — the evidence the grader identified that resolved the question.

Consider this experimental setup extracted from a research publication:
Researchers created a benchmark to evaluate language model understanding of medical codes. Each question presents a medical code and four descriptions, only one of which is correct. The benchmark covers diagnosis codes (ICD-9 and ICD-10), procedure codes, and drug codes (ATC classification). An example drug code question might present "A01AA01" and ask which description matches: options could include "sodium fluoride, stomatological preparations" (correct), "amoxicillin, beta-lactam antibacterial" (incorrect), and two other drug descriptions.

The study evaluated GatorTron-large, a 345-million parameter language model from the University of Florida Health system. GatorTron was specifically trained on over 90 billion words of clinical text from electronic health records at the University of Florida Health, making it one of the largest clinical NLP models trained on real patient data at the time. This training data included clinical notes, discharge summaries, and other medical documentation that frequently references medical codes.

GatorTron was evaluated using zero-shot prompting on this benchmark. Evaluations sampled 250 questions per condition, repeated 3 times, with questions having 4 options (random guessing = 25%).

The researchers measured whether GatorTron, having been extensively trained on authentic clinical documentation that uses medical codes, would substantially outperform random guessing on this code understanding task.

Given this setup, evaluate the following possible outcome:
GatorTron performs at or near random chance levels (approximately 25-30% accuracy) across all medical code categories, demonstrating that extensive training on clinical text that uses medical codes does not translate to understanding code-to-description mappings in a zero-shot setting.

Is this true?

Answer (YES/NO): YES